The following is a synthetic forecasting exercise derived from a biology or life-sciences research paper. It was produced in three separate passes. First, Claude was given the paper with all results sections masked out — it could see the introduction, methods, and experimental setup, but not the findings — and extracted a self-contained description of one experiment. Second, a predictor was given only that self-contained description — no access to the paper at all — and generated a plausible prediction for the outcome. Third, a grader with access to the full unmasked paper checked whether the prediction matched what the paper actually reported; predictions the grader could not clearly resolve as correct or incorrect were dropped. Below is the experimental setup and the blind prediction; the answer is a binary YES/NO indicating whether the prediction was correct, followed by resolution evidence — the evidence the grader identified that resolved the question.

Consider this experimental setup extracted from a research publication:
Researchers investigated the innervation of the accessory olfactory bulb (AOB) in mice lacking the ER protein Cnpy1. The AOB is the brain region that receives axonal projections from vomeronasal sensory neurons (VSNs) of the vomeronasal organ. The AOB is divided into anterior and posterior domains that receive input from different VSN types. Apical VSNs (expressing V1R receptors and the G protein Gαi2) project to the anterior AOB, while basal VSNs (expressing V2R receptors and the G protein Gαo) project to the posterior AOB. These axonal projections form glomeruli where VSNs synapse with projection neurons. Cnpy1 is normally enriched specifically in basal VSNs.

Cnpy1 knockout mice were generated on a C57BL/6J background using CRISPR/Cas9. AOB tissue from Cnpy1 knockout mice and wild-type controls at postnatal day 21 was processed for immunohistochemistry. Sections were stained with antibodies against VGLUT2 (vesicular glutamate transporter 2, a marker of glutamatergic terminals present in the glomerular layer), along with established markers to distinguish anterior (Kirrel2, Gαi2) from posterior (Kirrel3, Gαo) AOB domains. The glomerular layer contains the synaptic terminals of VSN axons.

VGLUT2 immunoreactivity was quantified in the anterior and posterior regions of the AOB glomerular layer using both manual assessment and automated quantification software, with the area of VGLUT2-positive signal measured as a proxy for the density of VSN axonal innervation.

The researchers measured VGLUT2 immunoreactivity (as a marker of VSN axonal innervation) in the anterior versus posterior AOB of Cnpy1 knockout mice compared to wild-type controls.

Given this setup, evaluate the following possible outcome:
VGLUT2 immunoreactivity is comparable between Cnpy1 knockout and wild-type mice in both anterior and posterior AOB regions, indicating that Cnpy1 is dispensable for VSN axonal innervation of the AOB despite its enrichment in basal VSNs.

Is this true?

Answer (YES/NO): NO